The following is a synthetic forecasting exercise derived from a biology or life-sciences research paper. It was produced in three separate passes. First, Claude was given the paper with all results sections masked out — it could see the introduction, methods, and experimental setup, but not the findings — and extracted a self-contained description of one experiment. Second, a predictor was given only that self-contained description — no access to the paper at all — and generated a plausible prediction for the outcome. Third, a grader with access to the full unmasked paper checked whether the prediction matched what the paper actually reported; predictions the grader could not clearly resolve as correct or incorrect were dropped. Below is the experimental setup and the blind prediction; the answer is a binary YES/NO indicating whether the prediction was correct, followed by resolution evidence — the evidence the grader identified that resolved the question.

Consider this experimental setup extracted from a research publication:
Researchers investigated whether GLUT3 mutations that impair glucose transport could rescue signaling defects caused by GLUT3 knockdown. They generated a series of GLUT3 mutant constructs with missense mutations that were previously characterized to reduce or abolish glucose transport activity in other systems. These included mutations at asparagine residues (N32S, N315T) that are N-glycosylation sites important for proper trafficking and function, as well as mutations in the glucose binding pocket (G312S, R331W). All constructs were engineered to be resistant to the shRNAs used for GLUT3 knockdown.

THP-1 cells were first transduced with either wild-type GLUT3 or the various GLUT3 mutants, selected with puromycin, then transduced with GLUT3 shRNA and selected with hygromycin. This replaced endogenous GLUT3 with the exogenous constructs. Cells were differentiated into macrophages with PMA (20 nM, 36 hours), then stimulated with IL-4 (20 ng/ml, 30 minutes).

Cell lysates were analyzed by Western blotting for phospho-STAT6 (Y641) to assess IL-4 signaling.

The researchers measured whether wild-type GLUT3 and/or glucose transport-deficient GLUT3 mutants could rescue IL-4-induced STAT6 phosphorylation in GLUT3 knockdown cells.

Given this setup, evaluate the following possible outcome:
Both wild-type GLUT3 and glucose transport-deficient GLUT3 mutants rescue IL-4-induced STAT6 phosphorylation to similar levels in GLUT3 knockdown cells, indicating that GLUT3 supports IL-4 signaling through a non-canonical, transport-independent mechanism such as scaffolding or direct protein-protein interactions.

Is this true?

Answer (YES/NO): YES